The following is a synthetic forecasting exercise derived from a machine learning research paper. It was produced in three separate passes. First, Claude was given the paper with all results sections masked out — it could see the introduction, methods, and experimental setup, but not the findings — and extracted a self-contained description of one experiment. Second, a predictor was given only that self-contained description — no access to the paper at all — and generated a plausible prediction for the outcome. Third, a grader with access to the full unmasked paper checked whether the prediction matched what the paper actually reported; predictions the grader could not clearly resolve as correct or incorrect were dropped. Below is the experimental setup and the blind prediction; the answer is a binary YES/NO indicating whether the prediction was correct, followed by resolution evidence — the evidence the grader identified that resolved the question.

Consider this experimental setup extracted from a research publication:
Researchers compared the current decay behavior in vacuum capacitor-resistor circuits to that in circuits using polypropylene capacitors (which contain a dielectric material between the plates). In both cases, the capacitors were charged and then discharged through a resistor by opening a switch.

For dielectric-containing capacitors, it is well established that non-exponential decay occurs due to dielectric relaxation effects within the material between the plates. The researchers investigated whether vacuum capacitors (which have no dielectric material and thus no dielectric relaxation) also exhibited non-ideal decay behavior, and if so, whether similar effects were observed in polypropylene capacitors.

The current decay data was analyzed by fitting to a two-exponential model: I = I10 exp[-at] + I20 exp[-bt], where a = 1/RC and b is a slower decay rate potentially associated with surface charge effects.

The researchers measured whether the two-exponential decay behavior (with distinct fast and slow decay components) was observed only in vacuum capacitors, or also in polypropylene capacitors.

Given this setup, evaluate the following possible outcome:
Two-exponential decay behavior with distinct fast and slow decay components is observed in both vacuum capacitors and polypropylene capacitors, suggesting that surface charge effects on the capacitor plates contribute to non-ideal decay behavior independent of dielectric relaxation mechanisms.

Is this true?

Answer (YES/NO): YES